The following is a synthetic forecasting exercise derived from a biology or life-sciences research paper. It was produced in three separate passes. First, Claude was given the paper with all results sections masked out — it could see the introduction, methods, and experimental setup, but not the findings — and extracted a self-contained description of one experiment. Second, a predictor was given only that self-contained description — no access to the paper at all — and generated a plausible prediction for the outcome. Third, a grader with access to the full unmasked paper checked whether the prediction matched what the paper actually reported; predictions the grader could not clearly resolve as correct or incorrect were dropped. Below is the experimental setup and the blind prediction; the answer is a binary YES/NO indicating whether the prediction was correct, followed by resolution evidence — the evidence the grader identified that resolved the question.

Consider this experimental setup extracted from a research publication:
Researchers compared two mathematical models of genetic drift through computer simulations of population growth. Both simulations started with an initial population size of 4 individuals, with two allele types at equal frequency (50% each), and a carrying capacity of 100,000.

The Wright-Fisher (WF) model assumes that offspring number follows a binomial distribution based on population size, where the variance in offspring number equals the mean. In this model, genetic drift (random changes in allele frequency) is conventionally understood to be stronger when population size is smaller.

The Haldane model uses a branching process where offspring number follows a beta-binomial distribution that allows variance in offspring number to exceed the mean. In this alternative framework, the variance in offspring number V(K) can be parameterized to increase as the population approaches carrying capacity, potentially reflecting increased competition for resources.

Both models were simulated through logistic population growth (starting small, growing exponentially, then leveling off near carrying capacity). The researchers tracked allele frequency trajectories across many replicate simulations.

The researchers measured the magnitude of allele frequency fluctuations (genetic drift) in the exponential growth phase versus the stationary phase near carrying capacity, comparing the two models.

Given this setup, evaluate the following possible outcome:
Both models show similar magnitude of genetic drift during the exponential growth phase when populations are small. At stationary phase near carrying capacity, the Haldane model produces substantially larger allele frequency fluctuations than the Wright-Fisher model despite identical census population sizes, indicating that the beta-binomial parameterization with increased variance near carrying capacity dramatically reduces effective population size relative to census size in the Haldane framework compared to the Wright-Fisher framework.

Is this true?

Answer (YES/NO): NO